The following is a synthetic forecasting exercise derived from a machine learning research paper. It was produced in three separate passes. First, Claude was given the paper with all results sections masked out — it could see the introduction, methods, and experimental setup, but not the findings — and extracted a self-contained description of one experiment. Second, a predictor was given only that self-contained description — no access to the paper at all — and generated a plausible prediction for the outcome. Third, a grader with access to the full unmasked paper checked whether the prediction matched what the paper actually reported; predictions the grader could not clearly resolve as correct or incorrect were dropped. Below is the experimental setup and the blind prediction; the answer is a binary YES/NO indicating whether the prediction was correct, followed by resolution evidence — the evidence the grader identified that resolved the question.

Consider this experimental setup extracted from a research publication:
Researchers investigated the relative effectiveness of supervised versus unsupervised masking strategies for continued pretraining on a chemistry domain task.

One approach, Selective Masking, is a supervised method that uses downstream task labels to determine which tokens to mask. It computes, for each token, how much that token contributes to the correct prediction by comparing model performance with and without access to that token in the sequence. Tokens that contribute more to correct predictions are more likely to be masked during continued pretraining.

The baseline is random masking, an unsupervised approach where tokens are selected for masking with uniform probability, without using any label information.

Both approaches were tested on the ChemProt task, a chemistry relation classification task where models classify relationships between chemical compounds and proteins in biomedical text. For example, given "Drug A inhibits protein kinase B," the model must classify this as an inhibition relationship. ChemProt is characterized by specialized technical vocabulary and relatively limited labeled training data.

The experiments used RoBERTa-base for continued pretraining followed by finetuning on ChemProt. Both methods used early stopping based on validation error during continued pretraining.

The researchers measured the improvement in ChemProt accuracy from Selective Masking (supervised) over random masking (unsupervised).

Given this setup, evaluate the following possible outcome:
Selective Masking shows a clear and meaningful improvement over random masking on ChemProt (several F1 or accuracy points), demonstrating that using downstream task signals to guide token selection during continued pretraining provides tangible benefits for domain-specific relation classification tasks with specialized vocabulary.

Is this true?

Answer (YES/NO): NO